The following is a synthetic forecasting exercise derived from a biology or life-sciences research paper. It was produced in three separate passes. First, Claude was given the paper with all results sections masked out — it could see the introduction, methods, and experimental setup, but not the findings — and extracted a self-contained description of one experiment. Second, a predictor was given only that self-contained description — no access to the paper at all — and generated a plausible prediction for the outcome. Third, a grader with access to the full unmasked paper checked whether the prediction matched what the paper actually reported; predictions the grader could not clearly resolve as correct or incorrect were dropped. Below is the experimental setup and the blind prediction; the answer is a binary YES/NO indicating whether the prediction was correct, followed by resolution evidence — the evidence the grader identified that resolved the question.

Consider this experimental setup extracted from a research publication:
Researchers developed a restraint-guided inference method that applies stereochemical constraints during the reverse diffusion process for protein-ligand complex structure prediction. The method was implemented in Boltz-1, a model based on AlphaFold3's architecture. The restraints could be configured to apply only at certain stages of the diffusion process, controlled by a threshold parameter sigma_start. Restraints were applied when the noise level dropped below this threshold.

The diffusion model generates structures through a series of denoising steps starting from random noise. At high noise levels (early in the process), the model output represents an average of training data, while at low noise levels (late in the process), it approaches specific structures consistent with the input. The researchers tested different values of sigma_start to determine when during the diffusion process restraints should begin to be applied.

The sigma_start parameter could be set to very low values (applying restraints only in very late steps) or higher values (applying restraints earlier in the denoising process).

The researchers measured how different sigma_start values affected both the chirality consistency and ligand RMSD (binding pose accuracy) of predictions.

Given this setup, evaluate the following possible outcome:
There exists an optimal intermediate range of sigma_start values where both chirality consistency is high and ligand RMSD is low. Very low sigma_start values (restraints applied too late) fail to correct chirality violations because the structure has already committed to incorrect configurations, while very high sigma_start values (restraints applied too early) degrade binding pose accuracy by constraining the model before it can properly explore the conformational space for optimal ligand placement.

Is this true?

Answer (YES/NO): NO